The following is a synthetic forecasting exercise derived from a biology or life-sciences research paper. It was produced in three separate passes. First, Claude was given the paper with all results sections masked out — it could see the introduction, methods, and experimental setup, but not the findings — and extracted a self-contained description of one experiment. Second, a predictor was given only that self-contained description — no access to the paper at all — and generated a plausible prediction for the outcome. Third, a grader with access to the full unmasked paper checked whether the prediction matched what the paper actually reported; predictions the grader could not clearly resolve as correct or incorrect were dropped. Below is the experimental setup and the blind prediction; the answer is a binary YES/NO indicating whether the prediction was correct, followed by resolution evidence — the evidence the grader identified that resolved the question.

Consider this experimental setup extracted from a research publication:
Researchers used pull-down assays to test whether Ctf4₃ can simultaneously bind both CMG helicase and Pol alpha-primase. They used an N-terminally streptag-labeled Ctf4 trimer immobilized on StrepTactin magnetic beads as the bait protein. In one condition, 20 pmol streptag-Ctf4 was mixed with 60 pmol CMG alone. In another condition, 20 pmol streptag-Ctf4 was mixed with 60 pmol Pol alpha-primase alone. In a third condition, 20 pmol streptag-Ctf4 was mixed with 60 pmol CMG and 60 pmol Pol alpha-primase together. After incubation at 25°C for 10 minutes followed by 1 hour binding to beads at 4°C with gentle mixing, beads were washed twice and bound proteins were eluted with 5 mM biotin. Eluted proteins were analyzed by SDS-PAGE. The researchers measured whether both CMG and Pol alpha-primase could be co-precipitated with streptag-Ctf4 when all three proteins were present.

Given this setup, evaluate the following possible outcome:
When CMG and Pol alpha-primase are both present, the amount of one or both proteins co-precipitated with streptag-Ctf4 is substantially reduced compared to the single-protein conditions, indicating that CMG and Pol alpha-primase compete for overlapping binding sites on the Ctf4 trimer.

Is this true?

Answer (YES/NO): NO